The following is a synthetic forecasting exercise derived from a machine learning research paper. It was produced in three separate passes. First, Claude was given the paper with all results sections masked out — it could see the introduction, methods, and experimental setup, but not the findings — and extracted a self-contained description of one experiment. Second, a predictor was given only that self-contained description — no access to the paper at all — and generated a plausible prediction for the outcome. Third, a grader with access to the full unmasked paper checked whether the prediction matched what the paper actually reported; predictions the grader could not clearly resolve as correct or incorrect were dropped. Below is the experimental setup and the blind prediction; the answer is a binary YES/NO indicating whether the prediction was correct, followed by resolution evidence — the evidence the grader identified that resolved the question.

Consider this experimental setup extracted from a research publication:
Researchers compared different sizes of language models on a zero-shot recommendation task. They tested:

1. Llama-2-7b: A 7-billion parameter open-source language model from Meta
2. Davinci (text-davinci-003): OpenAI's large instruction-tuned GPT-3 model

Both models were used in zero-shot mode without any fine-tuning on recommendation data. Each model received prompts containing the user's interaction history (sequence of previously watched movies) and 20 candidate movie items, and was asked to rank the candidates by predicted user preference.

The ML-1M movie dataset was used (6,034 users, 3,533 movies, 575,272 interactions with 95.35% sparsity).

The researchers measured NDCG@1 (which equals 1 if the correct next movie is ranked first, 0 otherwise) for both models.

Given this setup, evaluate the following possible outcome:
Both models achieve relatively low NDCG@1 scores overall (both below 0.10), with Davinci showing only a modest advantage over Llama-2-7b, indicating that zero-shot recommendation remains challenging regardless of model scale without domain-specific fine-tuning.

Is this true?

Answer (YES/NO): NO